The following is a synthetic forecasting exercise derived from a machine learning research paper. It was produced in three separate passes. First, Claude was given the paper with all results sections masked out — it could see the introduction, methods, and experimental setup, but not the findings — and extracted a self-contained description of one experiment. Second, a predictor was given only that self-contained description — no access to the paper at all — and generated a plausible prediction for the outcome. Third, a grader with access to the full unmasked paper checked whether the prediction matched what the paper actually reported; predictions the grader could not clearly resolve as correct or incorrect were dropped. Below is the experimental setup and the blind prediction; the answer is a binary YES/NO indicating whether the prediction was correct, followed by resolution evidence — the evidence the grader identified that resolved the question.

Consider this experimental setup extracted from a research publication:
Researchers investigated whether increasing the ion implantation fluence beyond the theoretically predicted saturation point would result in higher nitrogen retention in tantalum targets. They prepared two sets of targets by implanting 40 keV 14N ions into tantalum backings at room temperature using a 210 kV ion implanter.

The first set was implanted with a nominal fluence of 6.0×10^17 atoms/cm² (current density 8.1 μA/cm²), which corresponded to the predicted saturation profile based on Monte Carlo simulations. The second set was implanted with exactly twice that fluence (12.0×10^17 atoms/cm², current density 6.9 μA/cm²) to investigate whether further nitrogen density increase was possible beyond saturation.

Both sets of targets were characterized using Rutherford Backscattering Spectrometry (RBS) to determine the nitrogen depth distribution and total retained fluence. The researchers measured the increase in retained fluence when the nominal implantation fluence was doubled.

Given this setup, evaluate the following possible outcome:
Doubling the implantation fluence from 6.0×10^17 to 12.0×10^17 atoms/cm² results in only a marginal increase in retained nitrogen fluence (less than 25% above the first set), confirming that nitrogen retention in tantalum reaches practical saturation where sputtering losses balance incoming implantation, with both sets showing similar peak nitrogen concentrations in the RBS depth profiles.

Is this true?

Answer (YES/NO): NO